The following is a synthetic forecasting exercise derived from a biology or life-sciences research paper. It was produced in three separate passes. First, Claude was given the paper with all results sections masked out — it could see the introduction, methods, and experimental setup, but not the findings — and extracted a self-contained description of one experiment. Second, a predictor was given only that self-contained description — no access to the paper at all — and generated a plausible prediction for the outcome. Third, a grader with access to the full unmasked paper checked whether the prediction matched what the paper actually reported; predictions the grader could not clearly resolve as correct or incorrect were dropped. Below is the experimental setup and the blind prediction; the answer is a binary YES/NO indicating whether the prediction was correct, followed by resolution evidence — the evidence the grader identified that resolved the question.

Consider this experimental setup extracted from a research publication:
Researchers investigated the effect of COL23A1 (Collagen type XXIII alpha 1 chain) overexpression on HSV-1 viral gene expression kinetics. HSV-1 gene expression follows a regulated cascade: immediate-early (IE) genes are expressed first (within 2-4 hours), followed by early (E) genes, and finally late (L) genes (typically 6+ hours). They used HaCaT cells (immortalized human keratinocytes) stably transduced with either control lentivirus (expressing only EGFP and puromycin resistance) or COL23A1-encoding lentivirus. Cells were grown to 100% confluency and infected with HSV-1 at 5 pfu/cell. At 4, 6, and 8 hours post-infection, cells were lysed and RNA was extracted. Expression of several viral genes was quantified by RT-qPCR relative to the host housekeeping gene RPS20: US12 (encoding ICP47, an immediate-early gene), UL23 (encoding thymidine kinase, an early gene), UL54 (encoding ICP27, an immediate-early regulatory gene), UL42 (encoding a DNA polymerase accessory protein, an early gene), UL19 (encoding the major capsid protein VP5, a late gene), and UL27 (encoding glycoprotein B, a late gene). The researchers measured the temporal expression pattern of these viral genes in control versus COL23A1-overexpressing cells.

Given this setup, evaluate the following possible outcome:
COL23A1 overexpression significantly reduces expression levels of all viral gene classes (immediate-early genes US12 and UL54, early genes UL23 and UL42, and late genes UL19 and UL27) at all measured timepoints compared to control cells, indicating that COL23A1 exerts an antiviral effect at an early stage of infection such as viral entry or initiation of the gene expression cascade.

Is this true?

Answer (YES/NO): NO